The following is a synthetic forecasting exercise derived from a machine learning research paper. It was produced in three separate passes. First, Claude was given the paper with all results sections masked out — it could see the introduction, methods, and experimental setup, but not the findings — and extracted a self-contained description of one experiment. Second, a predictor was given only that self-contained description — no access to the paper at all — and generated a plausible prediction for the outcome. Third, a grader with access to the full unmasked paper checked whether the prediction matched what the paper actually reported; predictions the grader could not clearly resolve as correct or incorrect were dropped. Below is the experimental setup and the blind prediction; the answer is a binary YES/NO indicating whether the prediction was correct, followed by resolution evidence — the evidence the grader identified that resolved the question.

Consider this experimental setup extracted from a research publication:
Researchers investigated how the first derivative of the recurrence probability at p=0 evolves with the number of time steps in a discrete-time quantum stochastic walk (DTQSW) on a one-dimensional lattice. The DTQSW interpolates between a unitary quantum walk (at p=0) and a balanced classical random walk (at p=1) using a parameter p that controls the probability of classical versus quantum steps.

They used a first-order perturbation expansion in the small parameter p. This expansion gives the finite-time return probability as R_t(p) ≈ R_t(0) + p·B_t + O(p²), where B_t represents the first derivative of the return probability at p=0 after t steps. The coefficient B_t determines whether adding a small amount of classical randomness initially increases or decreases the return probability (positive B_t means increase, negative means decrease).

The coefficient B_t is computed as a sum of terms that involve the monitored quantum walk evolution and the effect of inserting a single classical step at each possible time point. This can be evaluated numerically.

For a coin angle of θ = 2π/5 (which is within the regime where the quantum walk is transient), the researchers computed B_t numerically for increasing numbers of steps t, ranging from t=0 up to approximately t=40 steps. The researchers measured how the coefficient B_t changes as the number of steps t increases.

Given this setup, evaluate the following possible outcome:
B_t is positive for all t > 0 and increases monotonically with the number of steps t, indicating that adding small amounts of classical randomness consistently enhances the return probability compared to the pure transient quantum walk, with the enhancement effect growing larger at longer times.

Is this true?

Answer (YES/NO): NO